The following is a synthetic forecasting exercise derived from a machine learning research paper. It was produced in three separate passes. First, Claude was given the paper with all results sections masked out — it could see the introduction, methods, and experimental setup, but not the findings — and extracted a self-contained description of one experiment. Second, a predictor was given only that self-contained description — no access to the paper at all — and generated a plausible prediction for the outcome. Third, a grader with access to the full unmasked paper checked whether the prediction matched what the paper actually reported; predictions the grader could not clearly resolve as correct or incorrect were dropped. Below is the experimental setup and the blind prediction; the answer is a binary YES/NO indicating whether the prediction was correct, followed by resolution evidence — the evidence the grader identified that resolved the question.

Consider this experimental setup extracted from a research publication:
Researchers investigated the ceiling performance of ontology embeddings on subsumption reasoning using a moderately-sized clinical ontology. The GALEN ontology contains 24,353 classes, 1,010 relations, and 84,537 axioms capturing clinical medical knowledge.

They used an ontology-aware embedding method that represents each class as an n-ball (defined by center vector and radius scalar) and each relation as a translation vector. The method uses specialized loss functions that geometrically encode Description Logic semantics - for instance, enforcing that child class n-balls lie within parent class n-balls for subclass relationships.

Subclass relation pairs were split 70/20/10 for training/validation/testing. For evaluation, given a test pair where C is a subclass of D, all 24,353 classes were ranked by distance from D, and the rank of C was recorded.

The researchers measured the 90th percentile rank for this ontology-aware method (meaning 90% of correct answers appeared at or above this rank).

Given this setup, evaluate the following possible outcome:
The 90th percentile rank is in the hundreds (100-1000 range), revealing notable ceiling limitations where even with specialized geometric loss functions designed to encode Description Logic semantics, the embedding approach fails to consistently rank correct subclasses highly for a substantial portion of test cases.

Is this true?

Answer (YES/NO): NO